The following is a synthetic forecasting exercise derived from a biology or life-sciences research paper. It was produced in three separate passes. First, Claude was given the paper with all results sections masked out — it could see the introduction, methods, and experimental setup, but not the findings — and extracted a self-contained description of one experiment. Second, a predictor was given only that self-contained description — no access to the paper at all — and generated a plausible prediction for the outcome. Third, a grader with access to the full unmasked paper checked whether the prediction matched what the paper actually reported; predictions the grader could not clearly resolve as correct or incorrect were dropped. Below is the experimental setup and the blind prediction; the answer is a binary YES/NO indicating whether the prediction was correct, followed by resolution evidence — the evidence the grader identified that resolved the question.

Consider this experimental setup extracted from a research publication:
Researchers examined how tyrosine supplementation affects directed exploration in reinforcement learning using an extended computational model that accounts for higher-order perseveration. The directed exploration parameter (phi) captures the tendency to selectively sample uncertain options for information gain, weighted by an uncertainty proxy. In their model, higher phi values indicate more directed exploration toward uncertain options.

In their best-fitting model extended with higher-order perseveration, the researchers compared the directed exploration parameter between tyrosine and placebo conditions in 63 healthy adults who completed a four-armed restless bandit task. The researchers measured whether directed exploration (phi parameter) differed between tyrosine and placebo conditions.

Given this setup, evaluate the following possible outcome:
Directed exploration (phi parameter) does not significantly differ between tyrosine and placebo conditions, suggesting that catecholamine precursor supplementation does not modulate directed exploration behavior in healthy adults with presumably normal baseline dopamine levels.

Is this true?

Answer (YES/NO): NO